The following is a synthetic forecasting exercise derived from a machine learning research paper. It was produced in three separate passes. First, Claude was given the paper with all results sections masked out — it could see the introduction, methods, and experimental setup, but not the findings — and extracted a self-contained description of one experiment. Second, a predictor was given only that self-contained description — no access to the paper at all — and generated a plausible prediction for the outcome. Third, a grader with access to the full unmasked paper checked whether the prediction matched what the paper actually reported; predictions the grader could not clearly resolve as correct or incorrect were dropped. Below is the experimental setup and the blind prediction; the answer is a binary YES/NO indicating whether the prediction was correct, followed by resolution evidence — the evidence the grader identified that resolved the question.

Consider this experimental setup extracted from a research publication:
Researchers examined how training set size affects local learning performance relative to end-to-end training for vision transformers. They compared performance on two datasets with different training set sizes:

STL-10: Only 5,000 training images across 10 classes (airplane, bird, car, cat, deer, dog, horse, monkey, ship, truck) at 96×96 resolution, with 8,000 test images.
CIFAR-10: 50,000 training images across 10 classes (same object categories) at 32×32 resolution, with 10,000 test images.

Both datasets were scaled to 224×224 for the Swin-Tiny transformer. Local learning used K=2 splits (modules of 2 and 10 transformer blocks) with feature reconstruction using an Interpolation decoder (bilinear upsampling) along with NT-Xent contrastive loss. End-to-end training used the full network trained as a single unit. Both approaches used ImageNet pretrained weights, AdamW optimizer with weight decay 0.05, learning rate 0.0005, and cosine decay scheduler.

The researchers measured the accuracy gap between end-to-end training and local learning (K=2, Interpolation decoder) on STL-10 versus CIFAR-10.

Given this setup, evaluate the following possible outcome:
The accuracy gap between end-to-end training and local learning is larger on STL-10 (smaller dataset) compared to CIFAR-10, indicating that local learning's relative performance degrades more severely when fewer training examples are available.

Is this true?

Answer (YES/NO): NO